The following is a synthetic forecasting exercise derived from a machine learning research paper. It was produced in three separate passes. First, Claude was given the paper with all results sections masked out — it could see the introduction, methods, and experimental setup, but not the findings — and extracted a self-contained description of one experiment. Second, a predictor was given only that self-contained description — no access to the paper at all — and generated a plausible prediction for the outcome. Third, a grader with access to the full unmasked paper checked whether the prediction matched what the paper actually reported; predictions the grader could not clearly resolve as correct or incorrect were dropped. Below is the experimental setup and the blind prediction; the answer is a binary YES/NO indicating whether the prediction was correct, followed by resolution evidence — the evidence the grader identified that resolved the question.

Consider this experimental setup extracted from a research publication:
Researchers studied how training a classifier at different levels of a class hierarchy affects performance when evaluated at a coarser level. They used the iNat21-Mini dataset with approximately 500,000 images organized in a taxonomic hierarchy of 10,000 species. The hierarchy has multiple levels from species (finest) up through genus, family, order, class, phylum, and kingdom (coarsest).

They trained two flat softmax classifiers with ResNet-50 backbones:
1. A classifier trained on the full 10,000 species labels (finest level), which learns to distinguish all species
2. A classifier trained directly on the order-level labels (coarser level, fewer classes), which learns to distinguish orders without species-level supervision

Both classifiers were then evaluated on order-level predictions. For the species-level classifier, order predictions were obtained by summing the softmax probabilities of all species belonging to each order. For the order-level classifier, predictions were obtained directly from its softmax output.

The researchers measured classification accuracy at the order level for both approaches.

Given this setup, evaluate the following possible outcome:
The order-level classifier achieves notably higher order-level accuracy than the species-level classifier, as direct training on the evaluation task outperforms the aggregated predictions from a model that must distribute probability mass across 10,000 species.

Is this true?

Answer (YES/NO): NO